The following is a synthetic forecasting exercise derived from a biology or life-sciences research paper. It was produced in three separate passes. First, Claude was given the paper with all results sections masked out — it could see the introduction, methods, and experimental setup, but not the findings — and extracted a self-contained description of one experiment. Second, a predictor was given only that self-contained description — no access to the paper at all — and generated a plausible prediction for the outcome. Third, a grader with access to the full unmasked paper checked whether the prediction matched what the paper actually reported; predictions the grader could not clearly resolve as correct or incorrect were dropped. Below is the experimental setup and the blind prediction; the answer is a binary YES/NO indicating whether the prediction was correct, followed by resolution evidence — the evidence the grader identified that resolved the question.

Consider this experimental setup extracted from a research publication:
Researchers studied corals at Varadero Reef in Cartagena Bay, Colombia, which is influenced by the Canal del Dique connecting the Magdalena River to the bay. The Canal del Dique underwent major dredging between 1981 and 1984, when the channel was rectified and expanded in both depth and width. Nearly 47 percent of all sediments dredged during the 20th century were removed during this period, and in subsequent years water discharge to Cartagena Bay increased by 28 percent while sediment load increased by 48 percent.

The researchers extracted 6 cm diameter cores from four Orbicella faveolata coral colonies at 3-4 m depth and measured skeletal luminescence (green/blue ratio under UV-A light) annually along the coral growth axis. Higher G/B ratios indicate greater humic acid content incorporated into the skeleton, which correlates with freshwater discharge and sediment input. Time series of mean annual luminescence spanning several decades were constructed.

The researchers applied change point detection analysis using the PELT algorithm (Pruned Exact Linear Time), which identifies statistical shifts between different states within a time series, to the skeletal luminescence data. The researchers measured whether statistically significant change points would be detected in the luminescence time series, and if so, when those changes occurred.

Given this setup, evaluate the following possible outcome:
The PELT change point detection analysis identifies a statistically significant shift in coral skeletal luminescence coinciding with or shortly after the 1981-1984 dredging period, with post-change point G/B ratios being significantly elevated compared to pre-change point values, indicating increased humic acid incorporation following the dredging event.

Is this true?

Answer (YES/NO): NO